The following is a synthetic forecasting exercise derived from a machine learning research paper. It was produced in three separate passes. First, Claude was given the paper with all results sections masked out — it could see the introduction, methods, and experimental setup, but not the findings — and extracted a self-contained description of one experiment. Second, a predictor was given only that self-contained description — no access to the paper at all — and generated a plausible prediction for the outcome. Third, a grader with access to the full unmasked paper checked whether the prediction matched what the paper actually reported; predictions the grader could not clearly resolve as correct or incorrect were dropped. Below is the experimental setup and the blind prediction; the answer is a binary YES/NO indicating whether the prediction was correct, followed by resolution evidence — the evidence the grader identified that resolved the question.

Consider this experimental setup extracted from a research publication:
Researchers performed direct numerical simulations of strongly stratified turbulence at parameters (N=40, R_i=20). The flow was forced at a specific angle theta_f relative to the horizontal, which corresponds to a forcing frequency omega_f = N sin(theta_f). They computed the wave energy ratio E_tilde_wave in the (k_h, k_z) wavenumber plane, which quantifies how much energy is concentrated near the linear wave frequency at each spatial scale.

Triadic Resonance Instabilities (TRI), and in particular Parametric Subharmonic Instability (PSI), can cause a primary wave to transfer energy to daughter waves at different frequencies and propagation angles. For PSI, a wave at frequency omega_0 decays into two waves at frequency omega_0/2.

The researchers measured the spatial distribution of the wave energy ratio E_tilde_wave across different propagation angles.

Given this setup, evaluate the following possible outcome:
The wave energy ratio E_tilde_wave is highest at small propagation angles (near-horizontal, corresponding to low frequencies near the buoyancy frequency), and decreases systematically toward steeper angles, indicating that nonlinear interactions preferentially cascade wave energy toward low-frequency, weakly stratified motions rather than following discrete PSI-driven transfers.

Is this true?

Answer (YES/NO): NO